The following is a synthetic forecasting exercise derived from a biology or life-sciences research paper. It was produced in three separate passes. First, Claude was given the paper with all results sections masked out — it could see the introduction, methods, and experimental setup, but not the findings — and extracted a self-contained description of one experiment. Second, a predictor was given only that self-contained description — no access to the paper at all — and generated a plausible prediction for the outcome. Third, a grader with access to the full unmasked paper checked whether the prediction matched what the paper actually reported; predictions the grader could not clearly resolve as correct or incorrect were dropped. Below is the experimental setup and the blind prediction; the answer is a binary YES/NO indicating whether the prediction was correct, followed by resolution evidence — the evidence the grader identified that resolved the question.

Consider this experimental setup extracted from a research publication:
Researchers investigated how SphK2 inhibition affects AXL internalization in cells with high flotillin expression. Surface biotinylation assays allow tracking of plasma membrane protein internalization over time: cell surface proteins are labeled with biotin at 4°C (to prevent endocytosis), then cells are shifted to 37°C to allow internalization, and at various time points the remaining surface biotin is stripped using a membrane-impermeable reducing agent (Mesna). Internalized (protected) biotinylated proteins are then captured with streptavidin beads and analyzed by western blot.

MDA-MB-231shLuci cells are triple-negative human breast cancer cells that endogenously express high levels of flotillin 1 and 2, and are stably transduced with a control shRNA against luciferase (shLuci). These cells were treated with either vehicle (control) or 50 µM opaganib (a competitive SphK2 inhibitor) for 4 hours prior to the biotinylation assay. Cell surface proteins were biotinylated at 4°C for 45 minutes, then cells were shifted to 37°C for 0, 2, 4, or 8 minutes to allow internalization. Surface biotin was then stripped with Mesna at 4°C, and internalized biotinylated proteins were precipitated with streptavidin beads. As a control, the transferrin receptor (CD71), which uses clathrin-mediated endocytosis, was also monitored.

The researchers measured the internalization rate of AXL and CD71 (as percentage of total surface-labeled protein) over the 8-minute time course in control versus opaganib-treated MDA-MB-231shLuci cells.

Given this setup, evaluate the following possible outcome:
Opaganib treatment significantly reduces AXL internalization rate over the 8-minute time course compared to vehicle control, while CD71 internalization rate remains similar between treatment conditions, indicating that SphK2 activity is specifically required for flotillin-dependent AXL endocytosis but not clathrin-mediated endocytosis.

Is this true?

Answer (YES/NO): YES